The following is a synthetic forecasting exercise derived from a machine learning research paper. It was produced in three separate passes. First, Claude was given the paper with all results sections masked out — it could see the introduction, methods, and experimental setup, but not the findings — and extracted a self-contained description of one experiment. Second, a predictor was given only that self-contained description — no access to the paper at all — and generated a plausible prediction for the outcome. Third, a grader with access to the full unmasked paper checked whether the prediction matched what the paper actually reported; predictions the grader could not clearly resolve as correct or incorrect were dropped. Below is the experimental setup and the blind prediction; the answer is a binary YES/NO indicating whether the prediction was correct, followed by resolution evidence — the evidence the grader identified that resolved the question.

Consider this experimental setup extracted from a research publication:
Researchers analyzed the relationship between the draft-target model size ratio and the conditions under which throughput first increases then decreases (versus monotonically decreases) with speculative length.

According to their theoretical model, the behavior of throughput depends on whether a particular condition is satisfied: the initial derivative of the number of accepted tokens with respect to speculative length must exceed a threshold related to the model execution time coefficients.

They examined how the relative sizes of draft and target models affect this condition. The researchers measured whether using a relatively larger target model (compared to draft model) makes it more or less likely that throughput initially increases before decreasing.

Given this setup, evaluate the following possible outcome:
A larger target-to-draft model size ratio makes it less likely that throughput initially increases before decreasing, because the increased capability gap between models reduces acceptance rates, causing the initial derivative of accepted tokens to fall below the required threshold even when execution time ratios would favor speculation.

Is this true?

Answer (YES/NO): NO